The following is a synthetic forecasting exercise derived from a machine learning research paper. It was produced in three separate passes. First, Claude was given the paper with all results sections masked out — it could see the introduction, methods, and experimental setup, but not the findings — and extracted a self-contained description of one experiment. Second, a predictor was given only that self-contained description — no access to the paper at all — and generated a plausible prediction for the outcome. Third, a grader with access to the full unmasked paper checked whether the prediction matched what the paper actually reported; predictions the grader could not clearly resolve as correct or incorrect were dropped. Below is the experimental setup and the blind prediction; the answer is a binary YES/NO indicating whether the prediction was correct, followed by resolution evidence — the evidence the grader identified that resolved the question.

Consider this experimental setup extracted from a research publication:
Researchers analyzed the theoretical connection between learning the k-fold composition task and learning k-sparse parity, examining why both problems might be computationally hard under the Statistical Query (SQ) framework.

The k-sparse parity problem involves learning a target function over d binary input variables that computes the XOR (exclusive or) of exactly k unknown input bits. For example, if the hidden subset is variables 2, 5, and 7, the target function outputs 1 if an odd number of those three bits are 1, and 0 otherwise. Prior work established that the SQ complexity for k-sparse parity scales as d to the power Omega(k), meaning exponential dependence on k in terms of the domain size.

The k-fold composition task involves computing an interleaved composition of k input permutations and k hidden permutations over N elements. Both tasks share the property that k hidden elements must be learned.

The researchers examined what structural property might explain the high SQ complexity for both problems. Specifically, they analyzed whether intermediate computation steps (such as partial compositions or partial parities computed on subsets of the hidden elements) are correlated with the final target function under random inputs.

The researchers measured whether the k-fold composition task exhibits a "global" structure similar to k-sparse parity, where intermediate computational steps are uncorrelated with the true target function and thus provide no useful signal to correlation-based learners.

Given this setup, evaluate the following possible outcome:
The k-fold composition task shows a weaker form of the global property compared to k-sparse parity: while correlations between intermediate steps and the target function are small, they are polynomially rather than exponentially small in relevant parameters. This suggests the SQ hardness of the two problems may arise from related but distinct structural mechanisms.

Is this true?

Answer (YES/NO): NO